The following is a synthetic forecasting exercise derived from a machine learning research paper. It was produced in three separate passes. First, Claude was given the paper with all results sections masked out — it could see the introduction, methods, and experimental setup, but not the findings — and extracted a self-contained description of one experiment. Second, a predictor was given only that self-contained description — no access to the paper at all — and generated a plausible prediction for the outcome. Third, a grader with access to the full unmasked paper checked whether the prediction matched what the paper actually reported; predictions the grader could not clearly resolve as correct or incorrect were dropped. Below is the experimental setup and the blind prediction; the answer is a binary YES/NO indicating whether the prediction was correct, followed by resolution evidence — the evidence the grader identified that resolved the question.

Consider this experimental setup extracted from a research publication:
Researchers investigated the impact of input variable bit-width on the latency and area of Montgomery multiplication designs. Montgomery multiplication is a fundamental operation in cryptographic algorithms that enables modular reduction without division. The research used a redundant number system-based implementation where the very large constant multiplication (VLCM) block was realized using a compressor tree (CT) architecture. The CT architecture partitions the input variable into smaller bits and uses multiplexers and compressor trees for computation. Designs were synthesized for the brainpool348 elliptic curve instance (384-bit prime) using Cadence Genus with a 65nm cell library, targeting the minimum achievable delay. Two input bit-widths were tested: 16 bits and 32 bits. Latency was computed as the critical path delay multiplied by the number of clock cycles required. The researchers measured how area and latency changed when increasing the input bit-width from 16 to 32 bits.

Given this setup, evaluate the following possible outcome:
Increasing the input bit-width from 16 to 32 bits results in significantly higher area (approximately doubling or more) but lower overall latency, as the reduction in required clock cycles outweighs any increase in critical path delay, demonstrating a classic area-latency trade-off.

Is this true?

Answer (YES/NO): NO